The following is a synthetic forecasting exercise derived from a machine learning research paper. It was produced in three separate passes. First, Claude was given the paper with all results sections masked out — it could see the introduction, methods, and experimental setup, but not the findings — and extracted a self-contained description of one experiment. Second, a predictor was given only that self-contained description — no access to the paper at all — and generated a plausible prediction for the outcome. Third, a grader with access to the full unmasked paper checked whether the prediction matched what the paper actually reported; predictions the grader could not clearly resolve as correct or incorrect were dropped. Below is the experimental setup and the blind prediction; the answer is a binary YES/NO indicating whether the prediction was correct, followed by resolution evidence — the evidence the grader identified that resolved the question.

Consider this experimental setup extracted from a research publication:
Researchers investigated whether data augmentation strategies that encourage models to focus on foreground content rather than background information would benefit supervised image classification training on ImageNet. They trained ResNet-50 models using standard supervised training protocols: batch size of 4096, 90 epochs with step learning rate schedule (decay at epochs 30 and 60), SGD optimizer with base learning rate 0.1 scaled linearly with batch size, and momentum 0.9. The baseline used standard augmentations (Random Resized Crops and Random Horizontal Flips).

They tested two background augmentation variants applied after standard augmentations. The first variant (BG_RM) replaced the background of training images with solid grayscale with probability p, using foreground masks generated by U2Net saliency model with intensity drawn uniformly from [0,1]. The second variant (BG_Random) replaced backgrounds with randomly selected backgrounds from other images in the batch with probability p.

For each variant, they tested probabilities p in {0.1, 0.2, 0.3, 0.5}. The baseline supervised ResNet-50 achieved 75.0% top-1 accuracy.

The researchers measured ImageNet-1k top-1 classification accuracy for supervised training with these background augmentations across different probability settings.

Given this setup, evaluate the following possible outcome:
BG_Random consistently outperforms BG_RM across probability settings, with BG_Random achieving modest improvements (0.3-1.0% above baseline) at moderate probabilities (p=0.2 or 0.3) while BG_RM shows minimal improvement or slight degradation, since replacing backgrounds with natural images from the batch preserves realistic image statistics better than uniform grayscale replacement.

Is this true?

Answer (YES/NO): NO